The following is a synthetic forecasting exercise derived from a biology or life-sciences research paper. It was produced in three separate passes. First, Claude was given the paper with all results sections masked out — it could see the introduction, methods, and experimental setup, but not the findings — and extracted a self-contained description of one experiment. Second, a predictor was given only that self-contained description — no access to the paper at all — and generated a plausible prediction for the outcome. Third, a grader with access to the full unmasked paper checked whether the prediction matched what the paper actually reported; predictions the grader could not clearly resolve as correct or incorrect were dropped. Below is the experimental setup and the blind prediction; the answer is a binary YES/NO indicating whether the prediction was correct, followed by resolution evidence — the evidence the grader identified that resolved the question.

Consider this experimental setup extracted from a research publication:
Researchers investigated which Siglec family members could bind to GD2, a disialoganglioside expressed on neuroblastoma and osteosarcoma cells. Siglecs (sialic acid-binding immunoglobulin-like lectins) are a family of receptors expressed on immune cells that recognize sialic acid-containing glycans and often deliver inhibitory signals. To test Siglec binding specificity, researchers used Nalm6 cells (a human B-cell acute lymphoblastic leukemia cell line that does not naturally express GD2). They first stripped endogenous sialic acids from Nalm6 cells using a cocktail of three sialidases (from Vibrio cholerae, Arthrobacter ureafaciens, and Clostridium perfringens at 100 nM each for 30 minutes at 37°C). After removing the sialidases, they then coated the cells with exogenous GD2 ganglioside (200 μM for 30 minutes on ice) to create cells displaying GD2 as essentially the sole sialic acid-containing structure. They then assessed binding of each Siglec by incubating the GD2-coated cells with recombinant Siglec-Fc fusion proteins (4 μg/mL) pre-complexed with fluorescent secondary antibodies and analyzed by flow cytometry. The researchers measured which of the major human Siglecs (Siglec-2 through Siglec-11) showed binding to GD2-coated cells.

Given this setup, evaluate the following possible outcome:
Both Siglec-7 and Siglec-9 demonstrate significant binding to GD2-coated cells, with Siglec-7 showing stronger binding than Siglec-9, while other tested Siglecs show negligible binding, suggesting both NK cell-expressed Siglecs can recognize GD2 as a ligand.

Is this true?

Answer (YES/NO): NO